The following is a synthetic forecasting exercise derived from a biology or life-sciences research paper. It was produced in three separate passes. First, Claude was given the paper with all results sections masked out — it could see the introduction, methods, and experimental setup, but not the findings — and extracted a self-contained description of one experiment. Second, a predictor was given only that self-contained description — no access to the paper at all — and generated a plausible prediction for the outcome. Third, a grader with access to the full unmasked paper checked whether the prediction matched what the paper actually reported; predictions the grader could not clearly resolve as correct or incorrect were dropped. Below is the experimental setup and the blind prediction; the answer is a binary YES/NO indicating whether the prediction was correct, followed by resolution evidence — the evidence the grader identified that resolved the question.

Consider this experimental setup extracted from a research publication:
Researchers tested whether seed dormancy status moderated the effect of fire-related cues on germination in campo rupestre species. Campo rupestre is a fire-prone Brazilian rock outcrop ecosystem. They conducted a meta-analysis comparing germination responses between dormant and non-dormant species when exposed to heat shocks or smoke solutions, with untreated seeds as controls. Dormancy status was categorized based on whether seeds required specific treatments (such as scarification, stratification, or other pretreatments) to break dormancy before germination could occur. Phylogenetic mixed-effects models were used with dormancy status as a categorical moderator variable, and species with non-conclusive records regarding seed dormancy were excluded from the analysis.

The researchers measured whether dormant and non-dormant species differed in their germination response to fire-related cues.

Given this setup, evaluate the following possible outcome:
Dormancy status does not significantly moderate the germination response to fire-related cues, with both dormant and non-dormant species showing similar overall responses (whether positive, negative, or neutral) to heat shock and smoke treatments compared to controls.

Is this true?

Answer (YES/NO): NO